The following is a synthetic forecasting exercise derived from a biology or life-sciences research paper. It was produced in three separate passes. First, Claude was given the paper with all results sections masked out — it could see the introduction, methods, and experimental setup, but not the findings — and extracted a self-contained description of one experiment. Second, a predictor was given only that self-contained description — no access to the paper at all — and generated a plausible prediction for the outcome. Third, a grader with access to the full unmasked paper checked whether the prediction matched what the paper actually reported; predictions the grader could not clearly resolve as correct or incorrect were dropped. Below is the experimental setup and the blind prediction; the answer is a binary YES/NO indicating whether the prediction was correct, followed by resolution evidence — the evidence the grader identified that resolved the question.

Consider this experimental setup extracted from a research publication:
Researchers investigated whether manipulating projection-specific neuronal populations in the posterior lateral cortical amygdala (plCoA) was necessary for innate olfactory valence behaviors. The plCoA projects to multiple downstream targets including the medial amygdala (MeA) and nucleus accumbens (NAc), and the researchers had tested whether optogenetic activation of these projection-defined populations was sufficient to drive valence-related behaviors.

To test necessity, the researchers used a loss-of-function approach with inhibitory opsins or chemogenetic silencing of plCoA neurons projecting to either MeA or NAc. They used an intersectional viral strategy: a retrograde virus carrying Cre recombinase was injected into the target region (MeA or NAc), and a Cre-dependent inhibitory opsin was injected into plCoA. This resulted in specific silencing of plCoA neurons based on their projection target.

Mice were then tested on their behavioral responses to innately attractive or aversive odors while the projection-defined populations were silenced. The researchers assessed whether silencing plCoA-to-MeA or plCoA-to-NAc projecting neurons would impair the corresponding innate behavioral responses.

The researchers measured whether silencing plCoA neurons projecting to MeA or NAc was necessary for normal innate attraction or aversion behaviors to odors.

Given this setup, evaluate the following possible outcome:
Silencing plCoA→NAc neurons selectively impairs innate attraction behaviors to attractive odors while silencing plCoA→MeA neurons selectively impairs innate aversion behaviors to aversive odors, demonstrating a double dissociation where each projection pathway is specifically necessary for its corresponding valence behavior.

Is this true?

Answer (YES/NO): YES